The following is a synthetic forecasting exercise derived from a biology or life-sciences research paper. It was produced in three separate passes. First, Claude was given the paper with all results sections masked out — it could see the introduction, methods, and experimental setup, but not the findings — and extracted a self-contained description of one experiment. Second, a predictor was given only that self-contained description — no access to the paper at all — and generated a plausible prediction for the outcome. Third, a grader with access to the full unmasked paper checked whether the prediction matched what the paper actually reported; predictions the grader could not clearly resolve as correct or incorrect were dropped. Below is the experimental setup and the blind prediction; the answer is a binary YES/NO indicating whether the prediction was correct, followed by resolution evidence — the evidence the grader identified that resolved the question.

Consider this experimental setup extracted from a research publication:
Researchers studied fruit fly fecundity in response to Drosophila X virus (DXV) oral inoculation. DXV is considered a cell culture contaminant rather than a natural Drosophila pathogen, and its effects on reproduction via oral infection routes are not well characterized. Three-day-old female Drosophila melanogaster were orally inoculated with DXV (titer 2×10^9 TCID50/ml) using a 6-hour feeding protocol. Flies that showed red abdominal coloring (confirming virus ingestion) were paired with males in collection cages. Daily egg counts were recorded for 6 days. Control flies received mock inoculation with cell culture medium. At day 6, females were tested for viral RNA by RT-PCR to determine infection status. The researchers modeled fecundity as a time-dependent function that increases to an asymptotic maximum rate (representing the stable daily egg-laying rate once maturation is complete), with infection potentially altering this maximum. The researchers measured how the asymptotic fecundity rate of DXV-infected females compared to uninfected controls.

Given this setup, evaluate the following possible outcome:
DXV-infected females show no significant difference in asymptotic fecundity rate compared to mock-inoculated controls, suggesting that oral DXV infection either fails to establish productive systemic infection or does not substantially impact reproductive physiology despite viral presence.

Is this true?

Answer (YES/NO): NO